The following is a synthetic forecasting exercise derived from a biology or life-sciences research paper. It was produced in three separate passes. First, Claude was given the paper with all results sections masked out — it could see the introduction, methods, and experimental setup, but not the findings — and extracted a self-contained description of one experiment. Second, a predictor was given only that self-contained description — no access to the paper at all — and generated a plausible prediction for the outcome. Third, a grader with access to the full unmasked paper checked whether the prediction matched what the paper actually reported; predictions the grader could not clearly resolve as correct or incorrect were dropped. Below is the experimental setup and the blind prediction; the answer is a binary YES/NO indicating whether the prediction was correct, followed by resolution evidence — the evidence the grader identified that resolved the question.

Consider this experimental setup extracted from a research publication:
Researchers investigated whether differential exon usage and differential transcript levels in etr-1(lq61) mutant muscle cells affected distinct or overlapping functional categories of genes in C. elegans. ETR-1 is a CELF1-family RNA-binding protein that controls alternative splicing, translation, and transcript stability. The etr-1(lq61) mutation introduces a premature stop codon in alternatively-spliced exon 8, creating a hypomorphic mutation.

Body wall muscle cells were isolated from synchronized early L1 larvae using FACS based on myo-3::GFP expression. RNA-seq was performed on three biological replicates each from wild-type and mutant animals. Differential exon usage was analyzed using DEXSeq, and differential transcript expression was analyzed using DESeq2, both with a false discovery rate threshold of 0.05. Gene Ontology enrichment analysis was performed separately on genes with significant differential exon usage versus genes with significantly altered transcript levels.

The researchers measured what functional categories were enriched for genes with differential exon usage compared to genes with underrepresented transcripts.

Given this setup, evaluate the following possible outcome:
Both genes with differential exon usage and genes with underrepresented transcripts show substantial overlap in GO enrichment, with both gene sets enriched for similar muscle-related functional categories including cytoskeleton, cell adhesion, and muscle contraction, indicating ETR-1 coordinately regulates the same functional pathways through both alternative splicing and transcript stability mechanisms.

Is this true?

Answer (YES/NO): NO